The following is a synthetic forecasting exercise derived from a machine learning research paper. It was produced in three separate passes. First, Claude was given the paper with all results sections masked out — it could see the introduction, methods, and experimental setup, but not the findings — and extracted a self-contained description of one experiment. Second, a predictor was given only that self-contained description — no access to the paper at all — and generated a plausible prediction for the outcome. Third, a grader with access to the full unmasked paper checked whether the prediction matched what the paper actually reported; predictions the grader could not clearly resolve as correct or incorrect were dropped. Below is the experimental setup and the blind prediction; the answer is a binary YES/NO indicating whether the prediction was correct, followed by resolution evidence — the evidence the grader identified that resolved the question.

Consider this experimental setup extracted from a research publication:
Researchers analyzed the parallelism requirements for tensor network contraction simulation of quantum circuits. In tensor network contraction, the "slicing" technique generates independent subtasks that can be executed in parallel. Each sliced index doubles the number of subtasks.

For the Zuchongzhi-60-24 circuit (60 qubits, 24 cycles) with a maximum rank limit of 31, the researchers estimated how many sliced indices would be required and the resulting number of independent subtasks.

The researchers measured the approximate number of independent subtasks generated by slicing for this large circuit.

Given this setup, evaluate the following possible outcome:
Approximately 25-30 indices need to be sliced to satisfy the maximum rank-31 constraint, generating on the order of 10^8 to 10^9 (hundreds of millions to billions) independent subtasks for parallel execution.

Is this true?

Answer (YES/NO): NO